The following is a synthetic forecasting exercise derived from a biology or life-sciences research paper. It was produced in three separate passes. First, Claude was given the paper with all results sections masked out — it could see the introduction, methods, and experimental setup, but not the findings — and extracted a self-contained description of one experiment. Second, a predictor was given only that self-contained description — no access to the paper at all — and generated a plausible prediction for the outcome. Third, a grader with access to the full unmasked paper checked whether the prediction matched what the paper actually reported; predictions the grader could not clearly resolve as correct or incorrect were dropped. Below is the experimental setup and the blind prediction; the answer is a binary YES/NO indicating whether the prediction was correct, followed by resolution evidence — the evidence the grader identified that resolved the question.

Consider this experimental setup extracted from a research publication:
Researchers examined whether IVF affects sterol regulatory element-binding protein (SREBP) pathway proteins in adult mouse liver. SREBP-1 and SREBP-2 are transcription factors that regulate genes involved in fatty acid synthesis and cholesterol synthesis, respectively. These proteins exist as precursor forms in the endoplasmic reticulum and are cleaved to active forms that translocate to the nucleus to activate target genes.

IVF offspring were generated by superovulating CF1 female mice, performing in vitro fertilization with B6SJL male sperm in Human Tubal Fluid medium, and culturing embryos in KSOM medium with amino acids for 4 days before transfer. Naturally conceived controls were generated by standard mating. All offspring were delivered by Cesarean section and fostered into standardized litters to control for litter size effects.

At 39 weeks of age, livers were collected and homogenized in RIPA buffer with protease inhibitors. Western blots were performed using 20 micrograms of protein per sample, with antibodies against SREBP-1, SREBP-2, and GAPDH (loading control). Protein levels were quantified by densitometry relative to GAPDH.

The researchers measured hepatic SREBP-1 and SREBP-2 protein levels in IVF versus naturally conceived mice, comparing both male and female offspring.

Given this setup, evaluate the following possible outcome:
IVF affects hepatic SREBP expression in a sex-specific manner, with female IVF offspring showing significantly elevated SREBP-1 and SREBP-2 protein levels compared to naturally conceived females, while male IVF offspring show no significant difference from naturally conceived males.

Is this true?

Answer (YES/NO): NO